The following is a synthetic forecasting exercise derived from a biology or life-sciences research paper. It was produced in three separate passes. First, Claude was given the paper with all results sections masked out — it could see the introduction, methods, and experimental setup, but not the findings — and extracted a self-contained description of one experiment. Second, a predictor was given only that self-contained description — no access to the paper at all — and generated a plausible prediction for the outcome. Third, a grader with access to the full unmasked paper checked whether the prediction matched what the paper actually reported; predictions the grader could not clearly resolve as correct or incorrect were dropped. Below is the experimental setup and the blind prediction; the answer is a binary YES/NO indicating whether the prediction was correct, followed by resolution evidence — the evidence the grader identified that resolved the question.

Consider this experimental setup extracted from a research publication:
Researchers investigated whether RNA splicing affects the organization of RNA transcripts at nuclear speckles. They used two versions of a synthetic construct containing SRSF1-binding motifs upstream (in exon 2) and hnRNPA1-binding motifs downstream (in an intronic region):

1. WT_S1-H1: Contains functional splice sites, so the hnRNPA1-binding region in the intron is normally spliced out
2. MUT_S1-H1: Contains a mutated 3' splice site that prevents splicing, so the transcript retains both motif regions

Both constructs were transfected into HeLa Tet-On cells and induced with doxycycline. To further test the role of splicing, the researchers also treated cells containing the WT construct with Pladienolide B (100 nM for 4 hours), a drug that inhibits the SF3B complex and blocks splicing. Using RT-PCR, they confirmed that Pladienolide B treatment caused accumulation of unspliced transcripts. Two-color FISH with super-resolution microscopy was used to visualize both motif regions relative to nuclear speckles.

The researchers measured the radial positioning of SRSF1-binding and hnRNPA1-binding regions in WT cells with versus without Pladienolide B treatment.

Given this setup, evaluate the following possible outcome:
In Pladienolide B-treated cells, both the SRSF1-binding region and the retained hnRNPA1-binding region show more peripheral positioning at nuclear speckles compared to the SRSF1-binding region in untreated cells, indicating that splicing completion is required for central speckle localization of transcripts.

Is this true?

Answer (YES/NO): NO